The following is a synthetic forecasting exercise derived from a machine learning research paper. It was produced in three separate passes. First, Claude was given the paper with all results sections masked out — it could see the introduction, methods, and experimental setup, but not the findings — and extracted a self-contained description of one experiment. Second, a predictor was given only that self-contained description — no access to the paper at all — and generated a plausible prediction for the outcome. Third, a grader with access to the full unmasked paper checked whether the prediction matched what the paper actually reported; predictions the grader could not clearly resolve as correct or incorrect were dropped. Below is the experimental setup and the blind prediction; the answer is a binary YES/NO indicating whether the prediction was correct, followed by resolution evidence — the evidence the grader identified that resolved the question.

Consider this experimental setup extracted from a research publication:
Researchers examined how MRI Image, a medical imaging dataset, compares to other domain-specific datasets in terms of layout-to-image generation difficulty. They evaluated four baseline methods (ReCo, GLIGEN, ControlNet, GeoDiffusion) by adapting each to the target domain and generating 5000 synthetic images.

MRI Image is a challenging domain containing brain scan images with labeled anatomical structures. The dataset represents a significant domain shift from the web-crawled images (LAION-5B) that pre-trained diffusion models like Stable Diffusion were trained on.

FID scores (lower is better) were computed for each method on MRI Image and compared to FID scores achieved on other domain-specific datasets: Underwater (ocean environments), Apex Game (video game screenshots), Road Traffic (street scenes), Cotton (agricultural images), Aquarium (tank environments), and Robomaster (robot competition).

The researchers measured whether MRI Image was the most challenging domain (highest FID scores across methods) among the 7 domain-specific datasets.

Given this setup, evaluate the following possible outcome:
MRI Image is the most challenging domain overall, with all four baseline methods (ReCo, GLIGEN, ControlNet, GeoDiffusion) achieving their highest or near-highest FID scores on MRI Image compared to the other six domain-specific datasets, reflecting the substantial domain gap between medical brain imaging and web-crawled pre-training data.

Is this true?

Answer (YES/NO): YES